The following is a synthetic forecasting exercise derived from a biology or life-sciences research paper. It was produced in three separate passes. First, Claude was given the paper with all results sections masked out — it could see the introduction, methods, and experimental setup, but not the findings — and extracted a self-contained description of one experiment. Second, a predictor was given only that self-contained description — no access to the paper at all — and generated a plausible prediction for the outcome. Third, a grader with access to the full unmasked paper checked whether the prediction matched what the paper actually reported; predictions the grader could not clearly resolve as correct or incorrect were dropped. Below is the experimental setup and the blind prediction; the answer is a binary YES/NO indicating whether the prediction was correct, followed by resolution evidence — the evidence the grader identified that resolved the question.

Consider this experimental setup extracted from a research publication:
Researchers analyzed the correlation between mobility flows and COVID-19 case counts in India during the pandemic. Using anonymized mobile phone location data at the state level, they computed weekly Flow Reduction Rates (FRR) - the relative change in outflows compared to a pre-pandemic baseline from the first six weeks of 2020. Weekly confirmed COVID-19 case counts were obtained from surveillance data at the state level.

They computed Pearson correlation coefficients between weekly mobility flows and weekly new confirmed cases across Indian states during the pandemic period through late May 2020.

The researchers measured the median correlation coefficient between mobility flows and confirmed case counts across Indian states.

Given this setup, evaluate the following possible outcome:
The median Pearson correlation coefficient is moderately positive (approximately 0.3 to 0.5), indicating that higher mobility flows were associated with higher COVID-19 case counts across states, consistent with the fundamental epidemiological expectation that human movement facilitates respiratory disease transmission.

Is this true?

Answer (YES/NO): NO